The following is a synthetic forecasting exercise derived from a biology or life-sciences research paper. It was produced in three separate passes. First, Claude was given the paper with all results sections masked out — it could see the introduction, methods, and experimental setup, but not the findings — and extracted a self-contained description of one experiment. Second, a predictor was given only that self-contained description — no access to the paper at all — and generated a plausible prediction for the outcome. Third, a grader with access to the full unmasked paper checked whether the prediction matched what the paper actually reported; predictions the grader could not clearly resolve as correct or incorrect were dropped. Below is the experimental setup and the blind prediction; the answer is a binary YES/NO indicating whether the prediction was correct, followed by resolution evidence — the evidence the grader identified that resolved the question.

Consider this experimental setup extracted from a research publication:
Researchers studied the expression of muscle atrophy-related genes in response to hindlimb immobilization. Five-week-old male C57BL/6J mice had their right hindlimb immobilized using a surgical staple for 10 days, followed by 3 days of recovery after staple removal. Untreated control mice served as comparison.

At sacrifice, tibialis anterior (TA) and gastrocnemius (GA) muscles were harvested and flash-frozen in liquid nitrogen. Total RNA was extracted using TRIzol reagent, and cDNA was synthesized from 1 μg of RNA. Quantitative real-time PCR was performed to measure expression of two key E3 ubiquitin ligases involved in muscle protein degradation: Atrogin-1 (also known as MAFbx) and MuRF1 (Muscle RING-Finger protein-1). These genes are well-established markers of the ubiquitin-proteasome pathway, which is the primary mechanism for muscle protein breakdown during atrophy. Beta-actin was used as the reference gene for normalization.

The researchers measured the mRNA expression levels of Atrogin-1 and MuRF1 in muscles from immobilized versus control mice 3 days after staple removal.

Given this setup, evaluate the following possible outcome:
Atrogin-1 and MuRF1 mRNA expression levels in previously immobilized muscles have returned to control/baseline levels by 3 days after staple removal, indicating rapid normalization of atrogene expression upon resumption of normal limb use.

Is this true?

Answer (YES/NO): NO